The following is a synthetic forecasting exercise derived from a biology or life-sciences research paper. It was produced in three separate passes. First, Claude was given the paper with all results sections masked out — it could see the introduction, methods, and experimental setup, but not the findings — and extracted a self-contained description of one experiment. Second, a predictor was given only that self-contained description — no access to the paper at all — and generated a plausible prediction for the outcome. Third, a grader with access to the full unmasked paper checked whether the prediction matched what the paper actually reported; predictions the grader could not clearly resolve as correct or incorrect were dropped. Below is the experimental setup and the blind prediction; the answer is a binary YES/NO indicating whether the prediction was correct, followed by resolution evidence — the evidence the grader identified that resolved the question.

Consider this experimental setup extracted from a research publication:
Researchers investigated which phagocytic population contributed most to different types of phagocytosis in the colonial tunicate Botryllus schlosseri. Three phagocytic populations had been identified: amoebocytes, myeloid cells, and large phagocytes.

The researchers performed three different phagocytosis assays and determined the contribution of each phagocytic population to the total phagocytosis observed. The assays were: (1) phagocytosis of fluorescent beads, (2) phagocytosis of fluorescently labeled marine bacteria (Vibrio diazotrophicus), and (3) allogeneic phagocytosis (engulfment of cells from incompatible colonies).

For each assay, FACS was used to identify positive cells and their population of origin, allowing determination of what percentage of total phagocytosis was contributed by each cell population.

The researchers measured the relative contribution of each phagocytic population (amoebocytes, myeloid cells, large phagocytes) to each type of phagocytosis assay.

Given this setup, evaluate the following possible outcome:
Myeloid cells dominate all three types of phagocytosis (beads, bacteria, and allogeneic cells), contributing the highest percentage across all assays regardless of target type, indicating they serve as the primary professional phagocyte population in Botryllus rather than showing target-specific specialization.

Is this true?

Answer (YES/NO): YES